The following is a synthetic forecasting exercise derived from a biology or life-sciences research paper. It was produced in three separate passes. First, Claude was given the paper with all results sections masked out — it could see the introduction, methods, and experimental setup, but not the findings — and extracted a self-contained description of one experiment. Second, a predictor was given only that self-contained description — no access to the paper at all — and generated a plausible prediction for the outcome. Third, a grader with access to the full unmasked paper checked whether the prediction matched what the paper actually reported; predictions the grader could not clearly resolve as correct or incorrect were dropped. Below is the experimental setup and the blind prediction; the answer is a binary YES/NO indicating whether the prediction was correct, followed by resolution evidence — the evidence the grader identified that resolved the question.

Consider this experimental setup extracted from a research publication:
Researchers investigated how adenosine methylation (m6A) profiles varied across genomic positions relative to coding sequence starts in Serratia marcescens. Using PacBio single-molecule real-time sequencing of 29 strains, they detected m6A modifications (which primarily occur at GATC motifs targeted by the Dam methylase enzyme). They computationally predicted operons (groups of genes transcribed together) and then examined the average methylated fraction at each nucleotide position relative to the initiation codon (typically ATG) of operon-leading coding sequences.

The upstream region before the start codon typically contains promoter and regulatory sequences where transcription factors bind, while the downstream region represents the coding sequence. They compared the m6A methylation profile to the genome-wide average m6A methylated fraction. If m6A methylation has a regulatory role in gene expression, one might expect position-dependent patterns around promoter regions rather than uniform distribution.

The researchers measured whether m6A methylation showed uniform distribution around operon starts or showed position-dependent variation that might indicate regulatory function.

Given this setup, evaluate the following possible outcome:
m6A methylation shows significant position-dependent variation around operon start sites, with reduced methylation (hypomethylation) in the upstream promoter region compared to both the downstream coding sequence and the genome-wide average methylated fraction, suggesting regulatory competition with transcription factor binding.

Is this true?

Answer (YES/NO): YES